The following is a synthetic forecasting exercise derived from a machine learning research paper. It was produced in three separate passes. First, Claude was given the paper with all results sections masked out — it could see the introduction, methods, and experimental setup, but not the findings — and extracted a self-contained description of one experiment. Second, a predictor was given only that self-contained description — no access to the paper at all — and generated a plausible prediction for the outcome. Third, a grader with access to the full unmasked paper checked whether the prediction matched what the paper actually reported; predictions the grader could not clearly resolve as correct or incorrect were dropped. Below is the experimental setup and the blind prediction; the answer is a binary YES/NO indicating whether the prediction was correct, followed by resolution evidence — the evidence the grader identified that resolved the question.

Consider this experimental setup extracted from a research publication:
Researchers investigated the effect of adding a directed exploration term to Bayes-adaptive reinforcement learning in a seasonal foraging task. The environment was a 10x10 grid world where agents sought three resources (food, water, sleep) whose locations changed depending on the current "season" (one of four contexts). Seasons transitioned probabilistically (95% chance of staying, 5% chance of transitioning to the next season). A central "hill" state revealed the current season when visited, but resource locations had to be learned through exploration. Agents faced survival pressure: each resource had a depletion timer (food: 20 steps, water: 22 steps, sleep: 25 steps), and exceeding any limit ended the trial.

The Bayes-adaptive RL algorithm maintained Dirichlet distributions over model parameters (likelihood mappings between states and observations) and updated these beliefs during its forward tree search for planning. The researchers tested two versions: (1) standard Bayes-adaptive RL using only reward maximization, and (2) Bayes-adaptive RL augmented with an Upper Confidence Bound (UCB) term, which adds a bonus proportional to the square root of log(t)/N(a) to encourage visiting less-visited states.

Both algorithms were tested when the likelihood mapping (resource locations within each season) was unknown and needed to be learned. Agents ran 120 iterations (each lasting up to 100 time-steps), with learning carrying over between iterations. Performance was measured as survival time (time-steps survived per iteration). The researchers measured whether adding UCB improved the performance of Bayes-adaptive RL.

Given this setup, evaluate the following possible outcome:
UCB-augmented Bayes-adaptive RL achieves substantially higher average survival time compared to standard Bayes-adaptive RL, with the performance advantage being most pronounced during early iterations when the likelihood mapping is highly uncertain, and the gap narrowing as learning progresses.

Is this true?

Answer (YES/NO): NO